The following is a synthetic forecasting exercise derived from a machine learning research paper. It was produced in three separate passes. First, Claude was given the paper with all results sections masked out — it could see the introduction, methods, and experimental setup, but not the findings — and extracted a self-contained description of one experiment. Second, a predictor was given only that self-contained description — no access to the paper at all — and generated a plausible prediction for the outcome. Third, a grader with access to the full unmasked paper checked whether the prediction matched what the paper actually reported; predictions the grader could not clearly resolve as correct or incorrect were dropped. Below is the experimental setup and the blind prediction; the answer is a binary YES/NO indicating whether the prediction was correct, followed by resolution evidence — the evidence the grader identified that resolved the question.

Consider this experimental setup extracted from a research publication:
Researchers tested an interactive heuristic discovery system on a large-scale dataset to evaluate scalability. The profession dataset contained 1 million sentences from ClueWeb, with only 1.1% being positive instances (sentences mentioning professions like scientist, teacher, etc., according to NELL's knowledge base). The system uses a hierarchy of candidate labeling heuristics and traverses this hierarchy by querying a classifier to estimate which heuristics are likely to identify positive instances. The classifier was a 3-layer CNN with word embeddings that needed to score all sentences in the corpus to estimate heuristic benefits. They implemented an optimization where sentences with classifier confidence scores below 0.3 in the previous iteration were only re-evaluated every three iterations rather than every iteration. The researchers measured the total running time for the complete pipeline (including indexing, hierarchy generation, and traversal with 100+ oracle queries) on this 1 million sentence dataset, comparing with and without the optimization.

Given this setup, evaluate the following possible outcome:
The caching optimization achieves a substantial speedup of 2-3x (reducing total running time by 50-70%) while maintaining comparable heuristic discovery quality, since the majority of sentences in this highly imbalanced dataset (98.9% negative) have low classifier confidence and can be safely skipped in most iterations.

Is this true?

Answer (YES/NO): YES